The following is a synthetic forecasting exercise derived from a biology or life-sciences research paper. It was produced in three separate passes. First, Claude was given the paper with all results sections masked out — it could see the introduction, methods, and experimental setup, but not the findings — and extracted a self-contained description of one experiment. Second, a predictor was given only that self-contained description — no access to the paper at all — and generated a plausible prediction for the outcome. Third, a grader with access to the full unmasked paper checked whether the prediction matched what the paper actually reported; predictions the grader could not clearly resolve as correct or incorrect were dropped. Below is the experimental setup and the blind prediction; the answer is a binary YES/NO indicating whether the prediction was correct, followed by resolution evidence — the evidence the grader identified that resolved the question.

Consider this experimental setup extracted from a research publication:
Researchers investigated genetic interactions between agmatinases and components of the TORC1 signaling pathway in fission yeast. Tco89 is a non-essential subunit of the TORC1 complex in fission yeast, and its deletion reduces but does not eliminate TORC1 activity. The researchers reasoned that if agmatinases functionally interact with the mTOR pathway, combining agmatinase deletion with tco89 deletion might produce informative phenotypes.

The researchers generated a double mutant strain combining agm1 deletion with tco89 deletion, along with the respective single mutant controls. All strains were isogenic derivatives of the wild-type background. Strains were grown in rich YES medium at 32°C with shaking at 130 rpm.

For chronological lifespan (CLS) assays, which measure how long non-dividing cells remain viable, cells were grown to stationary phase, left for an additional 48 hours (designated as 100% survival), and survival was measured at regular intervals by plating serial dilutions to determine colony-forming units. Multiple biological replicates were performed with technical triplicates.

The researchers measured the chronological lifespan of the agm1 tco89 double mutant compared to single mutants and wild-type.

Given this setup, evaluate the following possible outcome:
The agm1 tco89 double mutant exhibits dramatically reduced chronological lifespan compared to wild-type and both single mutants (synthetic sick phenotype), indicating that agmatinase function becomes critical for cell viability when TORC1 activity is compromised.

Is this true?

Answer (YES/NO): NO